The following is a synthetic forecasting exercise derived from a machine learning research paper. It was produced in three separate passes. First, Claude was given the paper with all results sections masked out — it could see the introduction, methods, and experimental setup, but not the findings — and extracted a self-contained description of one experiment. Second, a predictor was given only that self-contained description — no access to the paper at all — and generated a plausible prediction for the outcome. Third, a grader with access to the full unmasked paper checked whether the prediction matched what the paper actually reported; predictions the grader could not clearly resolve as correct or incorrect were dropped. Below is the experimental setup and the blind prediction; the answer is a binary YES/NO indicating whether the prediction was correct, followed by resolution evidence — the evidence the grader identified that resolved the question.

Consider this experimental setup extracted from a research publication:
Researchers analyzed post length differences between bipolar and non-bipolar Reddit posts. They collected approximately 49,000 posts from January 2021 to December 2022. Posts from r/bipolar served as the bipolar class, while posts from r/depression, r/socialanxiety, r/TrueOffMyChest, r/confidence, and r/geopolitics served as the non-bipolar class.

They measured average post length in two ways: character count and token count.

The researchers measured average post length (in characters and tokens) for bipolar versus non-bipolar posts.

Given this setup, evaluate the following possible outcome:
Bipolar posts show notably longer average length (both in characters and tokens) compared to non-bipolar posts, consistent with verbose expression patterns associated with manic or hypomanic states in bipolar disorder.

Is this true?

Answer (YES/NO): NO